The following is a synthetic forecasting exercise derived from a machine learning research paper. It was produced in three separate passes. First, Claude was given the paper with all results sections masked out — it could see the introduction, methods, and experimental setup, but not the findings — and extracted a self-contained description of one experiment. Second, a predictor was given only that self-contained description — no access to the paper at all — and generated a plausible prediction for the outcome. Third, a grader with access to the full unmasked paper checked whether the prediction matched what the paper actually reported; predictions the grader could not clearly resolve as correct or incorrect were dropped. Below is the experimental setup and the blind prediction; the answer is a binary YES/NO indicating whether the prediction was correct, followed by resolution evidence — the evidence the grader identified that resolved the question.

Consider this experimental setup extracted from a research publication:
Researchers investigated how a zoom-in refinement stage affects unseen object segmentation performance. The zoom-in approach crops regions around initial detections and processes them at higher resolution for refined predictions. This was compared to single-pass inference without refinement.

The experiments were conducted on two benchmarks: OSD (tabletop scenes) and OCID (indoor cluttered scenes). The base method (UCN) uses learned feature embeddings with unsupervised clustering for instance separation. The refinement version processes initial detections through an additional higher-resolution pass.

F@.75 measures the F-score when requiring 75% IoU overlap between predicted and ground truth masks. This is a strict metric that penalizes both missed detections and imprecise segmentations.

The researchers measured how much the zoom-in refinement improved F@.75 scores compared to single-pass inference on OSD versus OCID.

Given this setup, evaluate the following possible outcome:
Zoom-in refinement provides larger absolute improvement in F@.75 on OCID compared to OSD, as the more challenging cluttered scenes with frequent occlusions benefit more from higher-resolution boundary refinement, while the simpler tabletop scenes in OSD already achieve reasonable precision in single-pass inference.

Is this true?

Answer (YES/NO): YES